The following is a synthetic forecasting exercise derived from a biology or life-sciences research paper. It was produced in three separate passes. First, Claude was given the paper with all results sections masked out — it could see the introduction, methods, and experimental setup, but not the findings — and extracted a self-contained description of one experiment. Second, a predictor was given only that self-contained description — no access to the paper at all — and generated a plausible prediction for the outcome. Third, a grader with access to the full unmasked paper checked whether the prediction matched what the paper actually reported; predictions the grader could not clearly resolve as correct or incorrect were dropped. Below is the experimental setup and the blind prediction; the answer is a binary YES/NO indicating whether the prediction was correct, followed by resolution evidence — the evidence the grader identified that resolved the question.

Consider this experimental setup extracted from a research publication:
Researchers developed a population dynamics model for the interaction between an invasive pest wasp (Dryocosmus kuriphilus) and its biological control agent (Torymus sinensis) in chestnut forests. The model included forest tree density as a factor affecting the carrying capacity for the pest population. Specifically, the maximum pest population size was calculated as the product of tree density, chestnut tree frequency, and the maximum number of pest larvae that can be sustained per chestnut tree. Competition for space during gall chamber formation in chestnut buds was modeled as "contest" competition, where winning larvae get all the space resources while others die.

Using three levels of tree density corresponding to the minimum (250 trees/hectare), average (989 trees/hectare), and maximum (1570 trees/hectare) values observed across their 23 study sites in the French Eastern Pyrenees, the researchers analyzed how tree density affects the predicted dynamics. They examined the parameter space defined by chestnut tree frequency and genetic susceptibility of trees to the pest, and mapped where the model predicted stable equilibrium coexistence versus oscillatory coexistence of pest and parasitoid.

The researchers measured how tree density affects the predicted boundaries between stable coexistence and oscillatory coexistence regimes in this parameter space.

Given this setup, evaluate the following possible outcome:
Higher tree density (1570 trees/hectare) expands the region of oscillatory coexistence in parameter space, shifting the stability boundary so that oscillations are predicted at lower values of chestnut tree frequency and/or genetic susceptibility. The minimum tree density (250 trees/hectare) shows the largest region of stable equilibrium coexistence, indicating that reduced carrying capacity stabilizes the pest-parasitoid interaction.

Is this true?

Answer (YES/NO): YES